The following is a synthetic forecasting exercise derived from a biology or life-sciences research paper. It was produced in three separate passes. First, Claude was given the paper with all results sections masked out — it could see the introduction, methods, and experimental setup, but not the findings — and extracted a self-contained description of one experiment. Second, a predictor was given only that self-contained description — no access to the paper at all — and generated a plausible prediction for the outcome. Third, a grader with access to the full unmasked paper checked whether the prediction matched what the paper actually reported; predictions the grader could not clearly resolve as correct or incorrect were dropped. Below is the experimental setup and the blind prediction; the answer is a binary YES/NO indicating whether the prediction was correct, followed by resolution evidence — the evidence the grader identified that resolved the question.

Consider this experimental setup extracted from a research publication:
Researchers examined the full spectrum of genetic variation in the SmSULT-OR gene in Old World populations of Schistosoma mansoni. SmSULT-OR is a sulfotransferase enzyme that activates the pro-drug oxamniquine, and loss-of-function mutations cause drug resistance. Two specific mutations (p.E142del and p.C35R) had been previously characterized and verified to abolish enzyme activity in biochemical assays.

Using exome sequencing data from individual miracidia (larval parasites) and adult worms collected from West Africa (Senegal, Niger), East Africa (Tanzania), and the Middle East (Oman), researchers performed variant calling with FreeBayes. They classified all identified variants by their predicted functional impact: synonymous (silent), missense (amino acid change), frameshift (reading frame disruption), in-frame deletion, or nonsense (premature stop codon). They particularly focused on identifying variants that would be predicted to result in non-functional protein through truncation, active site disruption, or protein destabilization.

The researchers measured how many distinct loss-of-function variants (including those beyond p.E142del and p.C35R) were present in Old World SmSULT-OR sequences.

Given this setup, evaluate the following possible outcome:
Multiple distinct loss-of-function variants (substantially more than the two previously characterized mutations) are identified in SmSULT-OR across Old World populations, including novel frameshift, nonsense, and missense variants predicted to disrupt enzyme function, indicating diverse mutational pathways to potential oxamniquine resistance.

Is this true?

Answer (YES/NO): YES